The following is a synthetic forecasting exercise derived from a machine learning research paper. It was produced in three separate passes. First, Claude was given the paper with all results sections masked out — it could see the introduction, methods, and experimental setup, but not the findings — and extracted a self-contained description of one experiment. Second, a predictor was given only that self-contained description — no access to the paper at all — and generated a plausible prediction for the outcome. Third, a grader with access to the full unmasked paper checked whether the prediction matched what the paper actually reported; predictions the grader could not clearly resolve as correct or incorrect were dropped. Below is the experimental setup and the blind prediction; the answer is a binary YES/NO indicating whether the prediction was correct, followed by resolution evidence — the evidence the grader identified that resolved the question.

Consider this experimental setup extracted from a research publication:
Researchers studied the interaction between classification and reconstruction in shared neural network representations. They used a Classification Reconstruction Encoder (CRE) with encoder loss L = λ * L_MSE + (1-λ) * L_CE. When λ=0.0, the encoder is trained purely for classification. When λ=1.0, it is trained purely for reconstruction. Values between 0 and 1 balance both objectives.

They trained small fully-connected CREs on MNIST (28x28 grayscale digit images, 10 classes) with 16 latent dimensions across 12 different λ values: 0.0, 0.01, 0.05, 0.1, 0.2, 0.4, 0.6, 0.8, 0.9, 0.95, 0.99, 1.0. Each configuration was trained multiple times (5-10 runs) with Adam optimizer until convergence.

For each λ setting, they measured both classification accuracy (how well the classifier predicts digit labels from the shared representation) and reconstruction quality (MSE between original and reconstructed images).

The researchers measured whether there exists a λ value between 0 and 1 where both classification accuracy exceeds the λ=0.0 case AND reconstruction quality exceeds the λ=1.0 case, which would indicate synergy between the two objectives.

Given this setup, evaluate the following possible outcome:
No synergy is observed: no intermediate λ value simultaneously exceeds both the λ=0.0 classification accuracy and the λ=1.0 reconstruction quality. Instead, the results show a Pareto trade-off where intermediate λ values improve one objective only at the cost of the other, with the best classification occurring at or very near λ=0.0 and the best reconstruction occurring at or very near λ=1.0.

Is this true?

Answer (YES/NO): YES